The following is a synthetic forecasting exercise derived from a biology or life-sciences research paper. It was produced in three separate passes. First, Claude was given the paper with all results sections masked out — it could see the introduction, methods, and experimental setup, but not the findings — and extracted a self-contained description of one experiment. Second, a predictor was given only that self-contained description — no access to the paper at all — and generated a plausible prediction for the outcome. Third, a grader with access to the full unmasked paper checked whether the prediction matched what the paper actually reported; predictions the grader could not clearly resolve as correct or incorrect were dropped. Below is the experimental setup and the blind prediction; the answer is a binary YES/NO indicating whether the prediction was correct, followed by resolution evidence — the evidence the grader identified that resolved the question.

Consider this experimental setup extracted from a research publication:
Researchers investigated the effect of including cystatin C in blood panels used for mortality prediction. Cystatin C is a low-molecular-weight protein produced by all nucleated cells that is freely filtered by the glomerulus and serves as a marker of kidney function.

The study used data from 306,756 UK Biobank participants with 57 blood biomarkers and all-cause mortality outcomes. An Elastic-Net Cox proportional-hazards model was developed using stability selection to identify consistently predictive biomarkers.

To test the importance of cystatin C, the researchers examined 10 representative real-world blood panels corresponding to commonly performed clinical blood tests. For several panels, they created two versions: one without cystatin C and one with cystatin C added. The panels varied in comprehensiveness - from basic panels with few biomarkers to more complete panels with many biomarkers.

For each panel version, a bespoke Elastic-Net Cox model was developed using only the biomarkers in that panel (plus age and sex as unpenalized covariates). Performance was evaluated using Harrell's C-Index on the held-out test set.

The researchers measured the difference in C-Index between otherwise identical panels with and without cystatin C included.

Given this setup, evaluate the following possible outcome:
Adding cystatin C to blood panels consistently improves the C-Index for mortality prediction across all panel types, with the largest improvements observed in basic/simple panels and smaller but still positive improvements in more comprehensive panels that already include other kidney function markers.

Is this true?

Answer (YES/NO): YES